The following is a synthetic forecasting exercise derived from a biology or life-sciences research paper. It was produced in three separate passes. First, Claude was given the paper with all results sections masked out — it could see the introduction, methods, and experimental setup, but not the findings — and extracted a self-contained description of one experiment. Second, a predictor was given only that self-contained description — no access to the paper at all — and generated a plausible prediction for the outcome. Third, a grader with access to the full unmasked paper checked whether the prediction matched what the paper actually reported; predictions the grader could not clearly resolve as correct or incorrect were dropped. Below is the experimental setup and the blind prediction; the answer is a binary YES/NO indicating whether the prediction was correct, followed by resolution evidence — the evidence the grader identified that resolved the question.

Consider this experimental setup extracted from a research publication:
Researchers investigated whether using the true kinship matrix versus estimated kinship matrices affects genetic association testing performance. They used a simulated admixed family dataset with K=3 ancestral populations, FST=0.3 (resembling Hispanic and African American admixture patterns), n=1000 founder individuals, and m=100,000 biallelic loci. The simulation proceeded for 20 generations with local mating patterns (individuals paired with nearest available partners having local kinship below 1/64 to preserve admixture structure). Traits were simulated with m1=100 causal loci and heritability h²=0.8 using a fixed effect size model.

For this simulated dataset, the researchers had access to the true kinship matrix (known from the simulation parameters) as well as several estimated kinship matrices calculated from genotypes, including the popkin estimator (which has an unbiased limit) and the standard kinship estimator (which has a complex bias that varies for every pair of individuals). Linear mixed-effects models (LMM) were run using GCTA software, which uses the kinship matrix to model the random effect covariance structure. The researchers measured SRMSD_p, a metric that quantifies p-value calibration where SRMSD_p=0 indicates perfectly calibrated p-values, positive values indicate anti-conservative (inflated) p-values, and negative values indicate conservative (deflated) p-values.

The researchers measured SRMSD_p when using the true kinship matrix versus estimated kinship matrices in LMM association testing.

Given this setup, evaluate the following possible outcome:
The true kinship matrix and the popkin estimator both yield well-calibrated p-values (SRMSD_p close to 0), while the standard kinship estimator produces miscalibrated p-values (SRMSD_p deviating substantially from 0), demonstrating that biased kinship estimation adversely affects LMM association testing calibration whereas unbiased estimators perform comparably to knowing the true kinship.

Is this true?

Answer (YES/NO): NO